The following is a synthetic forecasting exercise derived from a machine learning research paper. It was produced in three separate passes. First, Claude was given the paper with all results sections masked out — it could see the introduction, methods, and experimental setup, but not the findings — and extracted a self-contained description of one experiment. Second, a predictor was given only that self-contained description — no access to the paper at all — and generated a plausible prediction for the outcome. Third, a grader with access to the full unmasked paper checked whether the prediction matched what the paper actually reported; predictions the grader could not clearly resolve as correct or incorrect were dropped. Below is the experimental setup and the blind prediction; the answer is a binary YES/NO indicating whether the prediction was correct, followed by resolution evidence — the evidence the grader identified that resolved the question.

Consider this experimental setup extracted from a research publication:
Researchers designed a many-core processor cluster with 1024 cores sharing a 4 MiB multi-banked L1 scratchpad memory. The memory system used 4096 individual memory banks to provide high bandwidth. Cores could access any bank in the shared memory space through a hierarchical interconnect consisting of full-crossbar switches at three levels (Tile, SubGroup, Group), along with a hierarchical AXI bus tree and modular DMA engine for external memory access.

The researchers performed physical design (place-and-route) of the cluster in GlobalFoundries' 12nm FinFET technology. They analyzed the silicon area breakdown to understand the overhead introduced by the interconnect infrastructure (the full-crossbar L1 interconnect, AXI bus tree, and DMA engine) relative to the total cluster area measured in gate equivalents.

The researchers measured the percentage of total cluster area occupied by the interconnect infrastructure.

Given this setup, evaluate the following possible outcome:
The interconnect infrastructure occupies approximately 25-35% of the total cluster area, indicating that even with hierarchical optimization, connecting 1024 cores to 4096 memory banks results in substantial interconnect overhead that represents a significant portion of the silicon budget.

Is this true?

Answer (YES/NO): NO